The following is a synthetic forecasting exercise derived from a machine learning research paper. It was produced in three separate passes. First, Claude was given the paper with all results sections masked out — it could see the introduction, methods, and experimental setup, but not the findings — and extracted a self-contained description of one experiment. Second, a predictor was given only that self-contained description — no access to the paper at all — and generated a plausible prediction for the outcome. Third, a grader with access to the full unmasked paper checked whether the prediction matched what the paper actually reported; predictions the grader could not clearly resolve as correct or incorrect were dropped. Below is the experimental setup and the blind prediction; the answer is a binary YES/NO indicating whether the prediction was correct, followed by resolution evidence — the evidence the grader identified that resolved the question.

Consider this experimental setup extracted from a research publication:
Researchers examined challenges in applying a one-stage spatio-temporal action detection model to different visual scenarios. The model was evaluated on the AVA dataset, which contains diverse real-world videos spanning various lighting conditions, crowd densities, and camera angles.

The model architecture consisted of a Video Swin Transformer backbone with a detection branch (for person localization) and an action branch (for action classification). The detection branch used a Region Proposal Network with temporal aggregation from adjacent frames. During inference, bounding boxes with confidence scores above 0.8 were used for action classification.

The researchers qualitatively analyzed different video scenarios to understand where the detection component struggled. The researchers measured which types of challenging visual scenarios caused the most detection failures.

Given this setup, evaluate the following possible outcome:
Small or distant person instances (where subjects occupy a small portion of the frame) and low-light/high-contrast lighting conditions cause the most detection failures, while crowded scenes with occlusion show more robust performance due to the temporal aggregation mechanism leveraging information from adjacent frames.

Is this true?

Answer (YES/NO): NO